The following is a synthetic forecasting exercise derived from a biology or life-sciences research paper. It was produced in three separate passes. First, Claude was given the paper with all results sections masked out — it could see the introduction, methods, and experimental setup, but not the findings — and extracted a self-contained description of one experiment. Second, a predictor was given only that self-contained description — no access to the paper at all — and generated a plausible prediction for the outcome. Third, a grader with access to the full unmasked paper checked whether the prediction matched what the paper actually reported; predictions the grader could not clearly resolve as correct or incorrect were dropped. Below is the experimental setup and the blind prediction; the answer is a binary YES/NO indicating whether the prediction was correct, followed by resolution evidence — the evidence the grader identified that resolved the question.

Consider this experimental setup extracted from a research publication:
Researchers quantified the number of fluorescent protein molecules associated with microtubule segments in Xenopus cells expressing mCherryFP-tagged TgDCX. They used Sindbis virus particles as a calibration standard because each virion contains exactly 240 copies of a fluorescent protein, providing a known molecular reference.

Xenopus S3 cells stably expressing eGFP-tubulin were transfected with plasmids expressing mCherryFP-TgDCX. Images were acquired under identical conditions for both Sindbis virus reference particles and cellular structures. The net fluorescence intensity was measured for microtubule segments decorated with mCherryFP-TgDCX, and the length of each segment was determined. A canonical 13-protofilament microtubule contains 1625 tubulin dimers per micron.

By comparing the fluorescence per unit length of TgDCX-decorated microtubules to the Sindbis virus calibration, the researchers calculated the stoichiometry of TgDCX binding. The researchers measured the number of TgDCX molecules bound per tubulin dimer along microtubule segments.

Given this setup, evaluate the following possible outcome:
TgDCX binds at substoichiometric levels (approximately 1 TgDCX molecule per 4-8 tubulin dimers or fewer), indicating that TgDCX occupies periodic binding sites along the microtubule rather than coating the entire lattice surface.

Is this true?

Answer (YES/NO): NO